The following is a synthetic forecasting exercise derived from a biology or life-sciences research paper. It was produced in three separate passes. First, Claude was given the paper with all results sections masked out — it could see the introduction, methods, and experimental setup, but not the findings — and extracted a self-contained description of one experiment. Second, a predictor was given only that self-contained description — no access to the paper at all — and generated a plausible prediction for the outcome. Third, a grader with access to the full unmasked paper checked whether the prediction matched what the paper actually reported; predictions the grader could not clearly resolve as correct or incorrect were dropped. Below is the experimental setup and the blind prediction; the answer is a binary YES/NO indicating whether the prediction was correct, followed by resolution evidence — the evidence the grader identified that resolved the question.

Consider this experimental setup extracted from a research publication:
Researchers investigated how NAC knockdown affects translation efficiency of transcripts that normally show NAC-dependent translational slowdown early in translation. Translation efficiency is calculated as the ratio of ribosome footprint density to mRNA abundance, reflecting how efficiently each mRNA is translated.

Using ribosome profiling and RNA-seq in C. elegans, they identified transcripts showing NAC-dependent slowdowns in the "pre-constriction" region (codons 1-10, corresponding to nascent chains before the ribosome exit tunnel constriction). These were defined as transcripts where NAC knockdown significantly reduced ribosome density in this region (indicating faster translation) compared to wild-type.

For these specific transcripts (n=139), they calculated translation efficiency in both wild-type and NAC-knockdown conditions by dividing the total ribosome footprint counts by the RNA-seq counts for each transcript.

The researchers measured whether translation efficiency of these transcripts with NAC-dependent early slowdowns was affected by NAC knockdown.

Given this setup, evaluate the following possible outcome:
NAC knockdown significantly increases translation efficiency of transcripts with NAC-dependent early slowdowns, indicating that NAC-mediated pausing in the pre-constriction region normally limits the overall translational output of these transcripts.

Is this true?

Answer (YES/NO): YES